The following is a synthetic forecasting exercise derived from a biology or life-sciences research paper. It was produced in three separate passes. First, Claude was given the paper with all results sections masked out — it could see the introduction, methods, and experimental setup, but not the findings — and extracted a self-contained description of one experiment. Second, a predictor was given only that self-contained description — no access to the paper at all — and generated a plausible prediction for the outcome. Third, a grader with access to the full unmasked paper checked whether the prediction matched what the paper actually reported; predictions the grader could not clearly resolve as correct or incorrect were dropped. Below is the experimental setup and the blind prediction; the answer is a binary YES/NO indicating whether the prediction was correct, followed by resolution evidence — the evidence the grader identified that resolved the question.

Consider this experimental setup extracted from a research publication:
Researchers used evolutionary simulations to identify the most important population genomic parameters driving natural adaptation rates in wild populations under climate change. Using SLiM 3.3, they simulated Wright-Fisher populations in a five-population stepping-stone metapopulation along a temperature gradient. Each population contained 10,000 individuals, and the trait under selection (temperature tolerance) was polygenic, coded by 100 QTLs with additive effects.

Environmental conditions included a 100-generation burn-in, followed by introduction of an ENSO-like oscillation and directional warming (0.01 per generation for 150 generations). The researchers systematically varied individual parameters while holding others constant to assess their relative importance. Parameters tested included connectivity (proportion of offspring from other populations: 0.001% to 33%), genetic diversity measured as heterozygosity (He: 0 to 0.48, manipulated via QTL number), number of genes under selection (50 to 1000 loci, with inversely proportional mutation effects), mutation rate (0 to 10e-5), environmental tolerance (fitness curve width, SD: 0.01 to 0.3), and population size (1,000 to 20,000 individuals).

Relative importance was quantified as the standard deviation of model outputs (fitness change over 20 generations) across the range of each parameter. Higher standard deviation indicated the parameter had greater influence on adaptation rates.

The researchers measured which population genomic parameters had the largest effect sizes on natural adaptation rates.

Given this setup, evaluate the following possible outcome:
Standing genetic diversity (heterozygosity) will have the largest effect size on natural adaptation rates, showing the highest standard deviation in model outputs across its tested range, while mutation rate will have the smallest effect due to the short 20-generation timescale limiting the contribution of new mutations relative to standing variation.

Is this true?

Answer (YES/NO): NO